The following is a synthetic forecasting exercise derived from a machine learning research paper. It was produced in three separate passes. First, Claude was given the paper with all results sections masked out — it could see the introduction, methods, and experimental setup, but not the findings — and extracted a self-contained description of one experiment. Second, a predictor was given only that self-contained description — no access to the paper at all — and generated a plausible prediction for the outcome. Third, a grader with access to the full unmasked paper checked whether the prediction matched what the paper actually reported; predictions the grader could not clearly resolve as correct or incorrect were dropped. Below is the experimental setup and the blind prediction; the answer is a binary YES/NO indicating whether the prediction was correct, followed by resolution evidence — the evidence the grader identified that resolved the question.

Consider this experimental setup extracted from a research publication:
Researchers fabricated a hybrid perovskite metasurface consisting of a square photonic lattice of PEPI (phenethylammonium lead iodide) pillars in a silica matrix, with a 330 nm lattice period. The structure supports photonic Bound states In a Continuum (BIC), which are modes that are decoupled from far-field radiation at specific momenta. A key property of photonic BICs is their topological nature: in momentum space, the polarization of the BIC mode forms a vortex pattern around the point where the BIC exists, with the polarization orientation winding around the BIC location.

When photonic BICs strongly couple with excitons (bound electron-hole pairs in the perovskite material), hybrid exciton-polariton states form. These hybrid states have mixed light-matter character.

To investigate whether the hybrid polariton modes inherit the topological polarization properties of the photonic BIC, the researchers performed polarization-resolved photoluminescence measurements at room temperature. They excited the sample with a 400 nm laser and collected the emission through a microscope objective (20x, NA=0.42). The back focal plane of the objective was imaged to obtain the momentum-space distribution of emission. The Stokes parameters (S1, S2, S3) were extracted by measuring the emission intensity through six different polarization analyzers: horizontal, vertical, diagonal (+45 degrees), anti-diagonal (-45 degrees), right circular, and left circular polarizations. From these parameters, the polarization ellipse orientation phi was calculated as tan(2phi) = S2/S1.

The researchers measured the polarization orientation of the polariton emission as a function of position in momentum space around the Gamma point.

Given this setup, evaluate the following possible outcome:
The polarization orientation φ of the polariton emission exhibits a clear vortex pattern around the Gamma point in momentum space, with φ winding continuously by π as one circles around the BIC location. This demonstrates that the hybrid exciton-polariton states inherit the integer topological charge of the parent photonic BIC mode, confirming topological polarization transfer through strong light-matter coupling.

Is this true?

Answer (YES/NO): NO